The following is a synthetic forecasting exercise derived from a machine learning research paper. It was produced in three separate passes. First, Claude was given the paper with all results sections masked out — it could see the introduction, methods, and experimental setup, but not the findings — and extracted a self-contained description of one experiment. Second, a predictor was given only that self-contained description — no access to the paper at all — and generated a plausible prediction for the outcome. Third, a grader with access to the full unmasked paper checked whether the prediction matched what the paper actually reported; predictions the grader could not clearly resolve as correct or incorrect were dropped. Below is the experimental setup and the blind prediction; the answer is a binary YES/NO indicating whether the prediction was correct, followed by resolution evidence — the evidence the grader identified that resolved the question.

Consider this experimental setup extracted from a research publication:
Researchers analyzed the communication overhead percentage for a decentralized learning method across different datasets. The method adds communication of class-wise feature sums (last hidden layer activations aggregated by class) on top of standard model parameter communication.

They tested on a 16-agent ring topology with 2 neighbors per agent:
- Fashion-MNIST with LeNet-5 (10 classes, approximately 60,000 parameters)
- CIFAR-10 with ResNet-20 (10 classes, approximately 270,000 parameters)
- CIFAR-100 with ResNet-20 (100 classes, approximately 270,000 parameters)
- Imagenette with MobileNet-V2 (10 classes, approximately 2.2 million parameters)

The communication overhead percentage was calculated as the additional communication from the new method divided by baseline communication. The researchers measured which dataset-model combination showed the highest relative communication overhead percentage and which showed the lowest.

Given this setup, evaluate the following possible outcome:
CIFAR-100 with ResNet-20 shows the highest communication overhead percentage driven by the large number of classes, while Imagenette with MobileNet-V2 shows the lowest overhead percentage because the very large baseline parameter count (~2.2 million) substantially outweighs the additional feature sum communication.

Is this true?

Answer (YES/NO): NO